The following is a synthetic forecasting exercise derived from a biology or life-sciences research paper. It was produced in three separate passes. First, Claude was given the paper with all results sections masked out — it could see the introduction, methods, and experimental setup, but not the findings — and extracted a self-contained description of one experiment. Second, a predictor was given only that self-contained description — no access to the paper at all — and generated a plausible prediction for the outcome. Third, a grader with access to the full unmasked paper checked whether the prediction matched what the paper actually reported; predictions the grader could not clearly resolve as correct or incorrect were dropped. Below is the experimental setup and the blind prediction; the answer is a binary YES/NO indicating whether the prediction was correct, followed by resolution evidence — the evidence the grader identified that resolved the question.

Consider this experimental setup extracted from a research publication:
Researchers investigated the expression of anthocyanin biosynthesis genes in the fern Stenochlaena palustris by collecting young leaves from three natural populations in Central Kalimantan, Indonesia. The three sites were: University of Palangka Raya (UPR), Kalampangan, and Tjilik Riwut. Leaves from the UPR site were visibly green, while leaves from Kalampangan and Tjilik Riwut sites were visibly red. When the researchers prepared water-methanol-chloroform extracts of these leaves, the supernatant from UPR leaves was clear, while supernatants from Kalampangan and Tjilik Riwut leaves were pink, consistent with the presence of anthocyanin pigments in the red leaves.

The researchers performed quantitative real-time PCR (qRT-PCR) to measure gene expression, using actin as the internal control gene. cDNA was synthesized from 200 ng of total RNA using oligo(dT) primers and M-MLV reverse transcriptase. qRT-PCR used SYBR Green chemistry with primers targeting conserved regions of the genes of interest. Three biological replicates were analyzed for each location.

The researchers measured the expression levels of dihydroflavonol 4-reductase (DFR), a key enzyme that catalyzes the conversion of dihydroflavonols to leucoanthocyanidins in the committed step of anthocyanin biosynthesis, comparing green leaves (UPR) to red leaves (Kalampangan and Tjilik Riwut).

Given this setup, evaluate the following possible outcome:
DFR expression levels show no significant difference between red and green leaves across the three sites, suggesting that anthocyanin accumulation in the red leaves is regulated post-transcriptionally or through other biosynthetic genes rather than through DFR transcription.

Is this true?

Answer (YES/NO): YES